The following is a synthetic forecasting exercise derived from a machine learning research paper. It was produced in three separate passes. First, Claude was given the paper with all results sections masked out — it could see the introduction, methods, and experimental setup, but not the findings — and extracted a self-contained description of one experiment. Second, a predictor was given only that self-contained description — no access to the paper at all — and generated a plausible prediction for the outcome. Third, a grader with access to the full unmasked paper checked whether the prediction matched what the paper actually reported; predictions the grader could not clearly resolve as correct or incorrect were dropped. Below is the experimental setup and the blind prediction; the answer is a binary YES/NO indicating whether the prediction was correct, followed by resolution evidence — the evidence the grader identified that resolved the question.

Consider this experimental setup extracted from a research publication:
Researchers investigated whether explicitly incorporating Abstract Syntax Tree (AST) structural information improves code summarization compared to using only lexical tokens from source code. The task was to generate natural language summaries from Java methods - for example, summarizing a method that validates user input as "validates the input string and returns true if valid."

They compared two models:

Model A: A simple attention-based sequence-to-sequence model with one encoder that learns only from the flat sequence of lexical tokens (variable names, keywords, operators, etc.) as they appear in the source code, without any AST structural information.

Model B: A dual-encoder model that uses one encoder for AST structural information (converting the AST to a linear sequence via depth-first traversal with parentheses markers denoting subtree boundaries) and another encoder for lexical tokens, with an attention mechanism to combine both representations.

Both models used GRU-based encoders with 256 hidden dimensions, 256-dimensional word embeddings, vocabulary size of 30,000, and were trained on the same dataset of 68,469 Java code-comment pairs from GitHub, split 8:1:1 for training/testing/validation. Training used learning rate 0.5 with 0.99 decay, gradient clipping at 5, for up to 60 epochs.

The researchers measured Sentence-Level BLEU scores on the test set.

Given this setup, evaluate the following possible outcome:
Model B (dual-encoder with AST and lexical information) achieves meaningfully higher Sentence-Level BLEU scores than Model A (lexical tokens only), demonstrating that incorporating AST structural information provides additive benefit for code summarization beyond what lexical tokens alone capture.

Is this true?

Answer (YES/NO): YES